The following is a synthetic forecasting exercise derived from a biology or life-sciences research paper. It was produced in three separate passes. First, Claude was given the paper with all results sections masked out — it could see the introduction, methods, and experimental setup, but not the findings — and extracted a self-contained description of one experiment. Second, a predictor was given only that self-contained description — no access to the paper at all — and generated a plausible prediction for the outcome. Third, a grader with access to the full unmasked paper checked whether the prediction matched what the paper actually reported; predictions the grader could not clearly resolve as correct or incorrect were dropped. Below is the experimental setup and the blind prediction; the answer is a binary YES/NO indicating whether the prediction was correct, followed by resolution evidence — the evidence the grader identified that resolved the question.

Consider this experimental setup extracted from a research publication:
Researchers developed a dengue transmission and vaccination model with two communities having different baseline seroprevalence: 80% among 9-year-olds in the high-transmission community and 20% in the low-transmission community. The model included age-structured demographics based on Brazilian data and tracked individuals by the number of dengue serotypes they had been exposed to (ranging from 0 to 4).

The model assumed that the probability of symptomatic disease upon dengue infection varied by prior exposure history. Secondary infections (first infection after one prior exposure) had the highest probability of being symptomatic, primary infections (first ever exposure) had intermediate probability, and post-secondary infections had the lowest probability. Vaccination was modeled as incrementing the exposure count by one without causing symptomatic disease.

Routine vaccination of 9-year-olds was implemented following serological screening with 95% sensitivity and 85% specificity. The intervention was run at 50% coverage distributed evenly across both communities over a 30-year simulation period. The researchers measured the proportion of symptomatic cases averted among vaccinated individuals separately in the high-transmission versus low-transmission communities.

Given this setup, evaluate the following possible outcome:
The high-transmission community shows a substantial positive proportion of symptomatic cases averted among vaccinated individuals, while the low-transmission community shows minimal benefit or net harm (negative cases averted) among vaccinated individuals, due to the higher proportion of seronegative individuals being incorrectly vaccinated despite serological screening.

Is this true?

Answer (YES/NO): NO